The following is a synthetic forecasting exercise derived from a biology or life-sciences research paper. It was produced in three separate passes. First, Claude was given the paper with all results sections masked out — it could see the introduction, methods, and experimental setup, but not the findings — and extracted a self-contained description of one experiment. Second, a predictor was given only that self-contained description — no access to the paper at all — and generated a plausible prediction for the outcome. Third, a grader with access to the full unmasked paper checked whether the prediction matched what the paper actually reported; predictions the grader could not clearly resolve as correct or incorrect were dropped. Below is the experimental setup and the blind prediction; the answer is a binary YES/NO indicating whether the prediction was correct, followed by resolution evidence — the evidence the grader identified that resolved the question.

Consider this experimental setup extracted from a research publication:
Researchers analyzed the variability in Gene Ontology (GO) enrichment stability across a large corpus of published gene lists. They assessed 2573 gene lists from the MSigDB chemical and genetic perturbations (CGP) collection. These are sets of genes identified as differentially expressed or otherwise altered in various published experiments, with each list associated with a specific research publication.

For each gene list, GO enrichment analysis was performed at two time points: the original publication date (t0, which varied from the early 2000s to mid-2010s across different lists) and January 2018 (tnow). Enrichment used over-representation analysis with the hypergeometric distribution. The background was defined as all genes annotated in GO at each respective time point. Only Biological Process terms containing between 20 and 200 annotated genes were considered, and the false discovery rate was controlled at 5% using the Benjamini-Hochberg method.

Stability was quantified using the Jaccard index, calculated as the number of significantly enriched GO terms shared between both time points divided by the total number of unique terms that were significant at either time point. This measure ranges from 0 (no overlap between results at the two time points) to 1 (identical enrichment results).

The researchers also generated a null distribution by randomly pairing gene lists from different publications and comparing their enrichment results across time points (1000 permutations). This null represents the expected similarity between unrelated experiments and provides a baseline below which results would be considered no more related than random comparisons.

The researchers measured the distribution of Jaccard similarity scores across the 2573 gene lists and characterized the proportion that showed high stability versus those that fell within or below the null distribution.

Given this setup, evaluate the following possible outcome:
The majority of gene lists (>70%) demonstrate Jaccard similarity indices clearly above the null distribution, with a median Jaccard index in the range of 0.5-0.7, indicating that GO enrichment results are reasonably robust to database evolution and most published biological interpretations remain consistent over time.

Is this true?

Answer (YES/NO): NO